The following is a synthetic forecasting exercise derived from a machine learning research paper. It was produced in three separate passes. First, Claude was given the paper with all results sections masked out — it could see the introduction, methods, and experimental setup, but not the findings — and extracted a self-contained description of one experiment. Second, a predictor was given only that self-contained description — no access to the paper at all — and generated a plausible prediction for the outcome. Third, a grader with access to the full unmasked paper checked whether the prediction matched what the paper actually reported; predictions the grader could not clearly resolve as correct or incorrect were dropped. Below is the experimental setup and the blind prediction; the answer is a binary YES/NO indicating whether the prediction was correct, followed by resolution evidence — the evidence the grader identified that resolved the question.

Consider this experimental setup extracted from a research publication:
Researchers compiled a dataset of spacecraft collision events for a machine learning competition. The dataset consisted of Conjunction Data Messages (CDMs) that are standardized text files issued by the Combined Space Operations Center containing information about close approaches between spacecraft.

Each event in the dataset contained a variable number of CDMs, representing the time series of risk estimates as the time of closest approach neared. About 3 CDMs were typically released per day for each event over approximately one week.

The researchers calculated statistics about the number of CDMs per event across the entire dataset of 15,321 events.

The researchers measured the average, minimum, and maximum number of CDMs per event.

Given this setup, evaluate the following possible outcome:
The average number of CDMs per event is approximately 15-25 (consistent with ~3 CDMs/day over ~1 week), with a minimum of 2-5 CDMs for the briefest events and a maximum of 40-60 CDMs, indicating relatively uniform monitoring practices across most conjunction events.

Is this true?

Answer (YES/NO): NO